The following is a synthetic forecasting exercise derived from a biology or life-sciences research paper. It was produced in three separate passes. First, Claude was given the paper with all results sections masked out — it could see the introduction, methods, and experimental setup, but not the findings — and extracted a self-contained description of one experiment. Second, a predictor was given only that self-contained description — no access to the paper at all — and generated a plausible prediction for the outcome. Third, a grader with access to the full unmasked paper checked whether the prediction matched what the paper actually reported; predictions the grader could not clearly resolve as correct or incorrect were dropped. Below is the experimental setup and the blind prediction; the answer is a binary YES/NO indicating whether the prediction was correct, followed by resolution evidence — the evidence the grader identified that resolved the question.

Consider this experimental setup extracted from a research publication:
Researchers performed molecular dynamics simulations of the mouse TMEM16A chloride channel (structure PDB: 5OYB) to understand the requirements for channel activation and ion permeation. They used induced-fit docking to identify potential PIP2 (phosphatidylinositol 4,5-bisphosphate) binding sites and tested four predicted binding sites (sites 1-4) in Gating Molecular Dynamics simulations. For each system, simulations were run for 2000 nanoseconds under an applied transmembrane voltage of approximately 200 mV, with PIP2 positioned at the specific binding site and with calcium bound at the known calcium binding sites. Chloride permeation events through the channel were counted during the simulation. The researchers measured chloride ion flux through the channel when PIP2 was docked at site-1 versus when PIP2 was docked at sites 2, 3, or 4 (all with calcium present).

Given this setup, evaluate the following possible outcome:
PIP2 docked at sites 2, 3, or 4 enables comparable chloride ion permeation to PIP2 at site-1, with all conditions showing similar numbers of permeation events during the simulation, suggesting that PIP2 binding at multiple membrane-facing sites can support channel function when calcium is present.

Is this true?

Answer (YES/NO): NO